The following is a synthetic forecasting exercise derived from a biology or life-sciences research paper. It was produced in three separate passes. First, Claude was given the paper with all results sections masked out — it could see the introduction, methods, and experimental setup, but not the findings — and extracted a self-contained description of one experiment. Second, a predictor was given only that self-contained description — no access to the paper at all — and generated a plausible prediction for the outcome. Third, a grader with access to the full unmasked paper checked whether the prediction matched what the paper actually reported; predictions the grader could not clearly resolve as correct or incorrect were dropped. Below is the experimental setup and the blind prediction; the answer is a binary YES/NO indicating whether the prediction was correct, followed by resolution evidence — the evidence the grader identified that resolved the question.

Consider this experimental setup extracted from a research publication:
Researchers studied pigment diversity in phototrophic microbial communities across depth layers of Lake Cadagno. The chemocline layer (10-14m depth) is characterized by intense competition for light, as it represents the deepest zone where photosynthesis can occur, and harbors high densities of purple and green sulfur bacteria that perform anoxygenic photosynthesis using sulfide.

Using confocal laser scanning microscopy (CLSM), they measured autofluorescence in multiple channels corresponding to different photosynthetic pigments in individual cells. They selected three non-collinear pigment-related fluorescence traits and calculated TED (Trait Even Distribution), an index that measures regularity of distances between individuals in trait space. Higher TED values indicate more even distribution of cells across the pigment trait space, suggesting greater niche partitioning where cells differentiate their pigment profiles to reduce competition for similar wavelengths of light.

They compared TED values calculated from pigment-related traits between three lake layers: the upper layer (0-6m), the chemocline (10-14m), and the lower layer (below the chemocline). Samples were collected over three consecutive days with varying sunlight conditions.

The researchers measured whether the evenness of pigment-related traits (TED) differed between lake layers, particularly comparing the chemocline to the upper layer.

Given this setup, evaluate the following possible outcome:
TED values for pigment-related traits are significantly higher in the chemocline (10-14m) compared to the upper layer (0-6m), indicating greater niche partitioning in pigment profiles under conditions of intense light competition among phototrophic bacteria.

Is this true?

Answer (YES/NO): YES